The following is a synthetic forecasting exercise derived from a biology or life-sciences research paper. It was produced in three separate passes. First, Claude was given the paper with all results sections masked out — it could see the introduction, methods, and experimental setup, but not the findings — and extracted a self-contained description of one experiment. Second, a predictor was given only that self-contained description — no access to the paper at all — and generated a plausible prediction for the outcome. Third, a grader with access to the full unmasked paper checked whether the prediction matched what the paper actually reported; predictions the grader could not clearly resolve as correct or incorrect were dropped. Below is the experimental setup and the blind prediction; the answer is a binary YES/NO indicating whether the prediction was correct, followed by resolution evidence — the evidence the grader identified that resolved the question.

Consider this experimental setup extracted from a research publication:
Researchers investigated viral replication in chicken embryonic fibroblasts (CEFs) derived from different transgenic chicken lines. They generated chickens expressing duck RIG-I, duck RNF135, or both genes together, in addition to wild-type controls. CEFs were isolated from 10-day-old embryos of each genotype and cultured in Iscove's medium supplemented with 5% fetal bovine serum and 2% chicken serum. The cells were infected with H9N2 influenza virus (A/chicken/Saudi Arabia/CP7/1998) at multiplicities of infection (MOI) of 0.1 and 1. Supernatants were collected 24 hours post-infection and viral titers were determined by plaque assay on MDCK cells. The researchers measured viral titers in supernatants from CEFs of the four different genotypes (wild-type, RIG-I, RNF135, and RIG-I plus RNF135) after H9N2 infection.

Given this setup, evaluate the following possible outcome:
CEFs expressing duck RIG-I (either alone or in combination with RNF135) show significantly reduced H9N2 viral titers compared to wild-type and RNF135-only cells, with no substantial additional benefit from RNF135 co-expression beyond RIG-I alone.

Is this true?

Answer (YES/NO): NO